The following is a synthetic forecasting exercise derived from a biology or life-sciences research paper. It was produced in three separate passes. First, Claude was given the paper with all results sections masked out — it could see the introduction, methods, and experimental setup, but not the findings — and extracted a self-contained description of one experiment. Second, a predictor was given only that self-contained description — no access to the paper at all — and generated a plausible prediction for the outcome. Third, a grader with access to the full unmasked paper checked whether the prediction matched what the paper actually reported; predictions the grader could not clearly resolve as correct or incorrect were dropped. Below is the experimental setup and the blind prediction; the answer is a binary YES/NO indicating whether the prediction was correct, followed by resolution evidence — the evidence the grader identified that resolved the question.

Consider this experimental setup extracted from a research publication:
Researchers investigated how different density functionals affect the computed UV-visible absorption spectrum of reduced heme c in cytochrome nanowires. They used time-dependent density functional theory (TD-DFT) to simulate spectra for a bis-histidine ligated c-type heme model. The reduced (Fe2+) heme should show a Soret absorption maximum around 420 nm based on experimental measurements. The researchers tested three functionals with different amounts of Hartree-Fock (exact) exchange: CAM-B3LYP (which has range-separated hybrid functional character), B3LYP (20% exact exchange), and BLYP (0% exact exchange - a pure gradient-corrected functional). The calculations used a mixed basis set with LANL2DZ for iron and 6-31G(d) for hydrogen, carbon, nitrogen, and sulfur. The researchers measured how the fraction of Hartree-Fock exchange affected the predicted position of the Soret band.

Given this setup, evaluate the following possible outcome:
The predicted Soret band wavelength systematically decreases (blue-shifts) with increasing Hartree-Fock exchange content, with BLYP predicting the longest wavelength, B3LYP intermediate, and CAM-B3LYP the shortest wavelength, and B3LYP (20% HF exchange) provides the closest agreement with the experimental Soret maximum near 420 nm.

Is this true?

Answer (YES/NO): NO